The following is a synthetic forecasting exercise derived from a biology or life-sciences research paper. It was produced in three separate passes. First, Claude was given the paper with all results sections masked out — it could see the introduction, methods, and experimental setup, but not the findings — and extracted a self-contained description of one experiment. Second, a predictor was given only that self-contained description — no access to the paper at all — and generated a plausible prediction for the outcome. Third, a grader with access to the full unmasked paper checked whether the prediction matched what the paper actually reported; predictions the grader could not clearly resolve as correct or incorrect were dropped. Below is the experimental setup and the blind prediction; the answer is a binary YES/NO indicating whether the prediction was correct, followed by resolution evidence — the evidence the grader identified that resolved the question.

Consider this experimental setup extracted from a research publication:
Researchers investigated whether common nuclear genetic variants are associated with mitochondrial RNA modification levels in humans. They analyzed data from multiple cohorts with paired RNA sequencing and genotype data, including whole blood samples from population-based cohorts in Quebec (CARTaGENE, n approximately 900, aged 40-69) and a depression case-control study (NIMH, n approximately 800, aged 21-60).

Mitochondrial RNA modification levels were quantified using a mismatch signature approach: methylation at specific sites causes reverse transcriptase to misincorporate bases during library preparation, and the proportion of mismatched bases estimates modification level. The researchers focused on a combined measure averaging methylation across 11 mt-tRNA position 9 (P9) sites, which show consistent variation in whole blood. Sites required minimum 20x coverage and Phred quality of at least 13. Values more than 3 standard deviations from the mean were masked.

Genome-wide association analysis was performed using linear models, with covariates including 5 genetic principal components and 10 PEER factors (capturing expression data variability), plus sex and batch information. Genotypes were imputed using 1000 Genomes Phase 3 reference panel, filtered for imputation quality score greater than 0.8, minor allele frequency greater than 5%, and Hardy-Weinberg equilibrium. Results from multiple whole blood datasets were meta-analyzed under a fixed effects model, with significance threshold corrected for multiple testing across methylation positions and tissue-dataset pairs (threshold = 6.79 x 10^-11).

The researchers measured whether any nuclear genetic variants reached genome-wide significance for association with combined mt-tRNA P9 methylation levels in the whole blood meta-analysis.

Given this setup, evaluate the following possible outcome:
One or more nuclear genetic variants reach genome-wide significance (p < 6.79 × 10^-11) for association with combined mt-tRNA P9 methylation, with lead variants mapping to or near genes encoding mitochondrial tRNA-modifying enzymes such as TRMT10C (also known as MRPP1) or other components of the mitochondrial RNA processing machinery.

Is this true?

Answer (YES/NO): YES